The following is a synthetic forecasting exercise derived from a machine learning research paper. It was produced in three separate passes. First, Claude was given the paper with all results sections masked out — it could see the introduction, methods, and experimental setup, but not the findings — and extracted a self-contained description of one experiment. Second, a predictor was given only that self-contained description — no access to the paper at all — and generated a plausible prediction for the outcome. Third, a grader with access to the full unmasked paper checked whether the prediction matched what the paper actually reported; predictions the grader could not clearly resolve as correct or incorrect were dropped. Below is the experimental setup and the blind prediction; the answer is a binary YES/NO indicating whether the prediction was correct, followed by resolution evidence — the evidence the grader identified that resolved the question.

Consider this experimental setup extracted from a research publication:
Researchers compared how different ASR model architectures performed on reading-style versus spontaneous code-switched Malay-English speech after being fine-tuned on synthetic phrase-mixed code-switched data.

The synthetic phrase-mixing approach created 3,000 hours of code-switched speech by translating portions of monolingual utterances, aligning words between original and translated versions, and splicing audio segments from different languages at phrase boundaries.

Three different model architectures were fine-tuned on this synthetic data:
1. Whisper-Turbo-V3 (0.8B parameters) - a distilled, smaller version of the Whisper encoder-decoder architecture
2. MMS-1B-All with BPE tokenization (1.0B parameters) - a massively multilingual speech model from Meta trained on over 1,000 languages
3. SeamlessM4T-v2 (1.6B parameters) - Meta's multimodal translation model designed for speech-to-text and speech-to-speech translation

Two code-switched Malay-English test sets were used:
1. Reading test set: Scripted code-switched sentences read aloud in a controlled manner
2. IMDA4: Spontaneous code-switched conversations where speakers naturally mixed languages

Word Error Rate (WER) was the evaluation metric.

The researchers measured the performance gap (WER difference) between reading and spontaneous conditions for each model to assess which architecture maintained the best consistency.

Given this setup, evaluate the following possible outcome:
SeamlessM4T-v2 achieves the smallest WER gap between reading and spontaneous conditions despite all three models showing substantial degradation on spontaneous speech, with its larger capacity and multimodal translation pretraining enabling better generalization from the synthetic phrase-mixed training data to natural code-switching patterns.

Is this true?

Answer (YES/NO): NO